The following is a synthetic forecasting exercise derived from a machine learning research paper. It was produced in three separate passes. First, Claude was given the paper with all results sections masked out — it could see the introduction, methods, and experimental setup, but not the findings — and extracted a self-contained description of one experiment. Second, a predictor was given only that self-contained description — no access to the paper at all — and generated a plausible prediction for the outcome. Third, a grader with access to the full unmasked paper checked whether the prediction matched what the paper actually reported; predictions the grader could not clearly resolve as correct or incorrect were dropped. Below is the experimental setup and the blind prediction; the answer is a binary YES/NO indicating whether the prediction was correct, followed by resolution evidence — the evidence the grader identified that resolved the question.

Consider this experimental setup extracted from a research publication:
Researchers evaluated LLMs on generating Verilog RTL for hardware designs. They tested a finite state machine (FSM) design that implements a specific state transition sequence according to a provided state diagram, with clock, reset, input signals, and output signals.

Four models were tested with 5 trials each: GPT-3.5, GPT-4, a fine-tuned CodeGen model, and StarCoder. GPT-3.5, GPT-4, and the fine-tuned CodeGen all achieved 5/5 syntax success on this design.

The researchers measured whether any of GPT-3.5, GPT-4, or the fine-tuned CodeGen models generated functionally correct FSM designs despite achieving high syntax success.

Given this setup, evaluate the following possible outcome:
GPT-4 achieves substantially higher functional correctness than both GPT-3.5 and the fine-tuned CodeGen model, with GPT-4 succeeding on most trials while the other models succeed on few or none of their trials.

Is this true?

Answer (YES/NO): NO